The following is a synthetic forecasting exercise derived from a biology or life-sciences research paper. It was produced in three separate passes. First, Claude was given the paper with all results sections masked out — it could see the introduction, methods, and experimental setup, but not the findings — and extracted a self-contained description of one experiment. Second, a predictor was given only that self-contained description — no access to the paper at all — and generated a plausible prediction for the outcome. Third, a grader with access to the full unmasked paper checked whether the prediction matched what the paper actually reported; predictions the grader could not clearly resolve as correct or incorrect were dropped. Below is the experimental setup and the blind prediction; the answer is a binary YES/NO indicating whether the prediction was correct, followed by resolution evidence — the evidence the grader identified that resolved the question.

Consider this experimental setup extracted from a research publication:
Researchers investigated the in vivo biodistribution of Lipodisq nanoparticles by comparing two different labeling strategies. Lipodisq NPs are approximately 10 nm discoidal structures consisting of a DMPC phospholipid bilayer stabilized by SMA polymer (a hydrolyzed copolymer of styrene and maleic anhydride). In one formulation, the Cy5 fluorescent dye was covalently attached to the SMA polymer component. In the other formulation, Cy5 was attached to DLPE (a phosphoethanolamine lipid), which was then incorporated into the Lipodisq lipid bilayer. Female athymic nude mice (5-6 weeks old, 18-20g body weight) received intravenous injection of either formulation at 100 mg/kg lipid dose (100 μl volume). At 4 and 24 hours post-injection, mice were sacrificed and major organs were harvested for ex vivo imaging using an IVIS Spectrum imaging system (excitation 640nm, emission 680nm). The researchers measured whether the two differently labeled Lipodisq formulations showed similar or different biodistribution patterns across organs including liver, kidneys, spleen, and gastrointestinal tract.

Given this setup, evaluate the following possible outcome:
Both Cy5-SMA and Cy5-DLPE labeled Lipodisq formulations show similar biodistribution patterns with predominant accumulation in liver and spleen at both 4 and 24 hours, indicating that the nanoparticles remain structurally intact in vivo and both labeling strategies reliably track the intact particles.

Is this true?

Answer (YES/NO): NO